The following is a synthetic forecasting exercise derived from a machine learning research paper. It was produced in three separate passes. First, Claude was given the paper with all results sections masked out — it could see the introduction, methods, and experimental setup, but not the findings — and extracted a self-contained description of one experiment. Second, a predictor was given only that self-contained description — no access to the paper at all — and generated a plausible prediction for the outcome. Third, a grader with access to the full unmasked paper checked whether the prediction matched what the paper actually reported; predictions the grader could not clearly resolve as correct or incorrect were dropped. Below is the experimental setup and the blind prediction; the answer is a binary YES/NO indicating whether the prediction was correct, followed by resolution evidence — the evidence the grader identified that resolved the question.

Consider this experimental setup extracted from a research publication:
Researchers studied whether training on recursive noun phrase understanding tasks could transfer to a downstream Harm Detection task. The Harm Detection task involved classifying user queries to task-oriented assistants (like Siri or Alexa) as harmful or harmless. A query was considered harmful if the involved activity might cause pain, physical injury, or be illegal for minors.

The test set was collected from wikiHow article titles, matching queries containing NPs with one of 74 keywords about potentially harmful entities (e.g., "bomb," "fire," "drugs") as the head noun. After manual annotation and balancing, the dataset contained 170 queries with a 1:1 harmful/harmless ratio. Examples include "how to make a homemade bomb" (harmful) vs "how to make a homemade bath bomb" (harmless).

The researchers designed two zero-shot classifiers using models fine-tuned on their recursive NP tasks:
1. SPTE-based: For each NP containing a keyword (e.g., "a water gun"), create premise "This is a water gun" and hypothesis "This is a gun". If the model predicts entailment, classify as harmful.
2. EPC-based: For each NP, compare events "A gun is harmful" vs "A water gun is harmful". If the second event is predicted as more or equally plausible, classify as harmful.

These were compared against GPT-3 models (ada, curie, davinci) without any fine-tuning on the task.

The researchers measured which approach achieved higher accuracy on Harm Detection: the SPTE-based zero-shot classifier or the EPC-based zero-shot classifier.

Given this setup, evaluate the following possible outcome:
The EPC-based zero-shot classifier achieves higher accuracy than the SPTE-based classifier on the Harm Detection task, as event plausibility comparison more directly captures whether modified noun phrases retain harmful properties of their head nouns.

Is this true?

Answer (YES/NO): YES